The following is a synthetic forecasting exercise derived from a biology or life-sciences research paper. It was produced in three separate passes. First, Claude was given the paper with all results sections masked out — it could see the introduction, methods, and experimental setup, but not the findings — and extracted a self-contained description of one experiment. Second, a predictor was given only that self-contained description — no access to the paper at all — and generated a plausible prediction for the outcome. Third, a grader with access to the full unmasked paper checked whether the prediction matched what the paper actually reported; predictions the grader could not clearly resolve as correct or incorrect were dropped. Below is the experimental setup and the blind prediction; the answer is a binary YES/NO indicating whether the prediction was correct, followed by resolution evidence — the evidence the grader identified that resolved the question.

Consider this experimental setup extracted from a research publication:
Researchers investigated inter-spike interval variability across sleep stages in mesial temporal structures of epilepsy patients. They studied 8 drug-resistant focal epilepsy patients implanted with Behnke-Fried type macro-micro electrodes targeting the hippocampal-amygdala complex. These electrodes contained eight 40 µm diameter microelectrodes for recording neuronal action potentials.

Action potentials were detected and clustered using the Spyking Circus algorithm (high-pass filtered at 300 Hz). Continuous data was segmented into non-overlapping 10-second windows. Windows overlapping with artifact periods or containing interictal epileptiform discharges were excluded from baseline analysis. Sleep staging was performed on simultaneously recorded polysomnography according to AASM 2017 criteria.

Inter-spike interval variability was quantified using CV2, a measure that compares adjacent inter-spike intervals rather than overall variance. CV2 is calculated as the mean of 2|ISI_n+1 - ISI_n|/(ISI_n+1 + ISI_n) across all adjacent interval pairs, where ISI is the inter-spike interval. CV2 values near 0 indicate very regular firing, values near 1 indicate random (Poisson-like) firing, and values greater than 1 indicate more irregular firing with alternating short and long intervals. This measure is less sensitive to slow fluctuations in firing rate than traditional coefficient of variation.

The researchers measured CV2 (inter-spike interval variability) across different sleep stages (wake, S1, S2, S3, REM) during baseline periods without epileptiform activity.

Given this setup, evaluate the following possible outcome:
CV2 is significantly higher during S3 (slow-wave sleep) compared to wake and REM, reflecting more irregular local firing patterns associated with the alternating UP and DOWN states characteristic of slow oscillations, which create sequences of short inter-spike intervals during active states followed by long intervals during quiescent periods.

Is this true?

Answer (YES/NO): YES